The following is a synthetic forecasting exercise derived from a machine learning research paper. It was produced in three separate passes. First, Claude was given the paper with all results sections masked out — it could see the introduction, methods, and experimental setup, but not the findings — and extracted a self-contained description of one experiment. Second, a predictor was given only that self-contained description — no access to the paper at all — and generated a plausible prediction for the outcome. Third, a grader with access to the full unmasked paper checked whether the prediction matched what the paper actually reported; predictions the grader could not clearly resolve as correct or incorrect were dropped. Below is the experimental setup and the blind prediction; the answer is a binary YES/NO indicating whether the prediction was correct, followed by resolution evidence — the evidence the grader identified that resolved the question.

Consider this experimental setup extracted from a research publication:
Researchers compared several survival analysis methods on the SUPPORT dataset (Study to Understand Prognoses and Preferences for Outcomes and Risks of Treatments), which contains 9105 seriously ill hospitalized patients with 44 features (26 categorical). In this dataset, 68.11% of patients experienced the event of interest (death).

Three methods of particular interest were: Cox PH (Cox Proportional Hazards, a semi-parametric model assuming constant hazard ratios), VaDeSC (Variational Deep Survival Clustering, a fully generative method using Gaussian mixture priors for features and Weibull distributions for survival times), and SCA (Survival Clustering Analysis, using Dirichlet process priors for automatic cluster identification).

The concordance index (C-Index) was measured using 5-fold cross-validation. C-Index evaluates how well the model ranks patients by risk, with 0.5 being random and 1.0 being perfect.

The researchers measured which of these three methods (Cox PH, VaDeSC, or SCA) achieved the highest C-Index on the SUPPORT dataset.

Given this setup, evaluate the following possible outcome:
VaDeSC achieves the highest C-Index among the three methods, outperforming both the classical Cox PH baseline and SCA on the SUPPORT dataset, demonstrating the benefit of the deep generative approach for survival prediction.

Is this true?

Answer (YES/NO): YES